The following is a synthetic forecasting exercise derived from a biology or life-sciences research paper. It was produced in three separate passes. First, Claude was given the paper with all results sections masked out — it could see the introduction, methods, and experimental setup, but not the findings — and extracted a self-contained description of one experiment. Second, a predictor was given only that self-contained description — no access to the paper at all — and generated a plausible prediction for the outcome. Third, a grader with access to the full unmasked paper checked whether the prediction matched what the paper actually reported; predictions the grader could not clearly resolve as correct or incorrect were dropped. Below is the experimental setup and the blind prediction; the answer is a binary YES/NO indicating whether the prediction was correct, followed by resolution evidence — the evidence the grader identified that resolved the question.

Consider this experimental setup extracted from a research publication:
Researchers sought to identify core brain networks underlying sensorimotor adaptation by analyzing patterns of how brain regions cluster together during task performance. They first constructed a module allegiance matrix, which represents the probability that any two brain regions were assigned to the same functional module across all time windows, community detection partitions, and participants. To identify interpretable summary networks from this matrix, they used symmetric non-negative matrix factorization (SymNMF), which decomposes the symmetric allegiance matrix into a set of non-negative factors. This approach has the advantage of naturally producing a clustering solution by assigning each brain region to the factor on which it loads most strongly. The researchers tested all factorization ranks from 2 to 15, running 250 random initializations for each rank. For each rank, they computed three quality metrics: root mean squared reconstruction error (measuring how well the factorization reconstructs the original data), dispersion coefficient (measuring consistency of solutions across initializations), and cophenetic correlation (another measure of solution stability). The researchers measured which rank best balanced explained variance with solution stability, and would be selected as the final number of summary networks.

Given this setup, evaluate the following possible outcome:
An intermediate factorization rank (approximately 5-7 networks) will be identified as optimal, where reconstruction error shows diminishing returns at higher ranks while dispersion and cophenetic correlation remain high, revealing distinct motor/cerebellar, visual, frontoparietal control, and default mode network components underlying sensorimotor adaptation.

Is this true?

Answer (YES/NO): NO